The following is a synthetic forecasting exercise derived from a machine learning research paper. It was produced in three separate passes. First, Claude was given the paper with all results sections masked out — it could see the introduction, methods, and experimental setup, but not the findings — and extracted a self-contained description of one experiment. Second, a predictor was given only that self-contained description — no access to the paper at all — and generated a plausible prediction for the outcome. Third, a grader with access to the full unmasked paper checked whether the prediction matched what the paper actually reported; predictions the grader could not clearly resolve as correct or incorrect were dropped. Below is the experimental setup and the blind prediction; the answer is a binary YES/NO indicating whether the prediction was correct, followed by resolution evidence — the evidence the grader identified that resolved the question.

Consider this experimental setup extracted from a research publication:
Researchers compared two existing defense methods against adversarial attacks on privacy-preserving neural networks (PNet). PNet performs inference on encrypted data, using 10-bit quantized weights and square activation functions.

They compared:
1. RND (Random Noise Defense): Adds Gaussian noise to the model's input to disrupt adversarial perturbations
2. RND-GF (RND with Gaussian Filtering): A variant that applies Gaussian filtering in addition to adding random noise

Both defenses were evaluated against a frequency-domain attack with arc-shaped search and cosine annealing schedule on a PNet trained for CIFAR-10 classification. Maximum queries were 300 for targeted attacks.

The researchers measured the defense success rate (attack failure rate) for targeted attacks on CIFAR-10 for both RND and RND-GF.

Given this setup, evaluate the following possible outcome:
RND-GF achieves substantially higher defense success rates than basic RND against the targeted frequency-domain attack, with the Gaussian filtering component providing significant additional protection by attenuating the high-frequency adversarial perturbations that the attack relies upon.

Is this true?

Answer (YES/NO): NO